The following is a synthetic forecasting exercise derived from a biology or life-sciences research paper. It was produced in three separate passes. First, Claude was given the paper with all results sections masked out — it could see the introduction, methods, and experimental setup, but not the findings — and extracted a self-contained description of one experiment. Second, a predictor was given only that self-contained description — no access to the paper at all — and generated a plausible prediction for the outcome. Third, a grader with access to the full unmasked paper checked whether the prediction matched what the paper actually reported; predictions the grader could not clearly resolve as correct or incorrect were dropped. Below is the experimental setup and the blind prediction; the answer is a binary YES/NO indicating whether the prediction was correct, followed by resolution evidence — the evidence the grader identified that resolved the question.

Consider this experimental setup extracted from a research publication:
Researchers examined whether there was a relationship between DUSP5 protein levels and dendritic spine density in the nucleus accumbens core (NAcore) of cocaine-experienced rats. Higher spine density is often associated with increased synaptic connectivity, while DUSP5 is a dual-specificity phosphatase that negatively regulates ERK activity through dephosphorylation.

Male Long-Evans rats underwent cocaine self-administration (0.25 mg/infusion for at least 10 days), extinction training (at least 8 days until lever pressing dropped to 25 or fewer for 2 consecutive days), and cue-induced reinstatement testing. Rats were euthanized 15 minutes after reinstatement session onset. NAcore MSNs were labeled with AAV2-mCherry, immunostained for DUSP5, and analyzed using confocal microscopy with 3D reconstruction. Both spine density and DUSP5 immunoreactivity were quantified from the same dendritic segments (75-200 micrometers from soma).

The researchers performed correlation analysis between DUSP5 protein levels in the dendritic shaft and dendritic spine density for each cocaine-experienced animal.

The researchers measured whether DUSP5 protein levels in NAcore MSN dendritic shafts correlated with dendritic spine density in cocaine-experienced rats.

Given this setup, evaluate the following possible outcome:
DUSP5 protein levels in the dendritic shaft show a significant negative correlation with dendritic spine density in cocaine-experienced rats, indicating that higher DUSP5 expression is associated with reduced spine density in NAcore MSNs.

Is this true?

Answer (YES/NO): NO